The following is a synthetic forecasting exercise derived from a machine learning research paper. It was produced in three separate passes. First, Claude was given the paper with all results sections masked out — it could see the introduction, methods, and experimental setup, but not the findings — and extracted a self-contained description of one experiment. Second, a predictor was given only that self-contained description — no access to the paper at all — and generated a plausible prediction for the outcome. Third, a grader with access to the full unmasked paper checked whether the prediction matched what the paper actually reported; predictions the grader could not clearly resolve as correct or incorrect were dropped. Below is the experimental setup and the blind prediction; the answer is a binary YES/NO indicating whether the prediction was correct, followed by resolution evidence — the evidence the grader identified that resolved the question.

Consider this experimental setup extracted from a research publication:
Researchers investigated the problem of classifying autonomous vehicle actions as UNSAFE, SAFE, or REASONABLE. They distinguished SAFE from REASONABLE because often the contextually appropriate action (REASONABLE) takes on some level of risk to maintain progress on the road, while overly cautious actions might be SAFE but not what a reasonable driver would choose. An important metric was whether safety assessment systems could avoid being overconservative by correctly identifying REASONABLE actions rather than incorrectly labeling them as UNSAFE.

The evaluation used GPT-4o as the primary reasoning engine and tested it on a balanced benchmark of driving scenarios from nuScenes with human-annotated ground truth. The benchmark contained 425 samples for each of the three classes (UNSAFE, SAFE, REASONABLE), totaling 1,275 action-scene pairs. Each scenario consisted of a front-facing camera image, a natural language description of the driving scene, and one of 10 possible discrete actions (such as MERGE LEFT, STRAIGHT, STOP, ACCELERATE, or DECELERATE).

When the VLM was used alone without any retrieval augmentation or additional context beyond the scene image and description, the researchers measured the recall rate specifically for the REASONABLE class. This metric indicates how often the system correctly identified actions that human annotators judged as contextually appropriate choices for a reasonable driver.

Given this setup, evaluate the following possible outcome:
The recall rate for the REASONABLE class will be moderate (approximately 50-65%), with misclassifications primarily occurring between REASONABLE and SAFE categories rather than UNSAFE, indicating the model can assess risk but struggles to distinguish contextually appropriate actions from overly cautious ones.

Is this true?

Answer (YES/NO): NO